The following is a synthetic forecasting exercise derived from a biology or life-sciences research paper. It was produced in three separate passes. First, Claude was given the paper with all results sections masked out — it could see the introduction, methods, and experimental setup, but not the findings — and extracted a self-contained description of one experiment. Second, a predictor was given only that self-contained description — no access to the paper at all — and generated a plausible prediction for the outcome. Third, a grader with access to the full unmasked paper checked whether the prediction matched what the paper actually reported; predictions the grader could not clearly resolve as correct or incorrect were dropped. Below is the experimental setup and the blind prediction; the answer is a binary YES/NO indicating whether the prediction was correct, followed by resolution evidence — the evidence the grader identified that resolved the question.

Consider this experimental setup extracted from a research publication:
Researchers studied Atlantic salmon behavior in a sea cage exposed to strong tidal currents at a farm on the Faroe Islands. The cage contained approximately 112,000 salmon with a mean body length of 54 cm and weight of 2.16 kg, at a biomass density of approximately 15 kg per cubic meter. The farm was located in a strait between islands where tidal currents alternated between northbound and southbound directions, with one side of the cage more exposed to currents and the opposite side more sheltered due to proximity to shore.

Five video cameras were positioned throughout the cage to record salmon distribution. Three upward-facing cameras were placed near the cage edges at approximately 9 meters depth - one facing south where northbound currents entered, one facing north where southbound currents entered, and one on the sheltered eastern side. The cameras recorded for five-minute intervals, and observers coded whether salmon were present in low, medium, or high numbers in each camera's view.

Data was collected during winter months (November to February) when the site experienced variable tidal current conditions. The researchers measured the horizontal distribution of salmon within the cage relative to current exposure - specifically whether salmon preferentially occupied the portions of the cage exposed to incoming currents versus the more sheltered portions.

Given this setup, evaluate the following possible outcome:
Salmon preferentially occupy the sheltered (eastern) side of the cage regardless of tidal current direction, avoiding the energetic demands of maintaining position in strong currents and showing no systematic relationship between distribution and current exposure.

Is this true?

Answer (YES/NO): NO